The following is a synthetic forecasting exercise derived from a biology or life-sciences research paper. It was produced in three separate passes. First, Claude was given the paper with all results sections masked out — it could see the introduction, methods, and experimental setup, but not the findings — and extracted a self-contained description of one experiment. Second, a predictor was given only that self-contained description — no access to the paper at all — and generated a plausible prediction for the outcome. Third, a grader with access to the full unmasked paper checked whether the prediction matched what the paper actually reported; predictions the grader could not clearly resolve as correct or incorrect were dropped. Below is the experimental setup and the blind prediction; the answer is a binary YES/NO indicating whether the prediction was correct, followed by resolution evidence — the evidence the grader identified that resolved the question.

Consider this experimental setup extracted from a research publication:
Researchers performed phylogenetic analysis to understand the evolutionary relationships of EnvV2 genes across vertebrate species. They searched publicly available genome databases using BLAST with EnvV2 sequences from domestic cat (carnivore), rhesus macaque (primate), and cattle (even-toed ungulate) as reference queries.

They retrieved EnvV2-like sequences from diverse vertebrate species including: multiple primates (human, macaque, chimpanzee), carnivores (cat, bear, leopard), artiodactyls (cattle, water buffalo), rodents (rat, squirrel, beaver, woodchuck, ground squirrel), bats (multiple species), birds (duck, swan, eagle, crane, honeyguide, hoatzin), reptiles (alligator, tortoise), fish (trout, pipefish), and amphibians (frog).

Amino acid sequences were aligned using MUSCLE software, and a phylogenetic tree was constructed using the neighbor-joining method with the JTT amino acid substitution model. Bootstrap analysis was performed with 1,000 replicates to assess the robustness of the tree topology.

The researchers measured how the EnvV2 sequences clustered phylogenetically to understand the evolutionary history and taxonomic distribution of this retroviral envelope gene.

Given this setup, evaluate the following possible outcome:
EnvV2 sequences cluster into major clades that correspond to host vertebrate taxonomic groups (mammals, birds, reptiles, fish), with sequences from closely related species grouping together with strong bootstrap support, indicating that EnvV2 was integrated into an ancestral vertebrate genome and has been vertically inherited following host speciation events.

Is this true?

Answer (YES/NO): NO